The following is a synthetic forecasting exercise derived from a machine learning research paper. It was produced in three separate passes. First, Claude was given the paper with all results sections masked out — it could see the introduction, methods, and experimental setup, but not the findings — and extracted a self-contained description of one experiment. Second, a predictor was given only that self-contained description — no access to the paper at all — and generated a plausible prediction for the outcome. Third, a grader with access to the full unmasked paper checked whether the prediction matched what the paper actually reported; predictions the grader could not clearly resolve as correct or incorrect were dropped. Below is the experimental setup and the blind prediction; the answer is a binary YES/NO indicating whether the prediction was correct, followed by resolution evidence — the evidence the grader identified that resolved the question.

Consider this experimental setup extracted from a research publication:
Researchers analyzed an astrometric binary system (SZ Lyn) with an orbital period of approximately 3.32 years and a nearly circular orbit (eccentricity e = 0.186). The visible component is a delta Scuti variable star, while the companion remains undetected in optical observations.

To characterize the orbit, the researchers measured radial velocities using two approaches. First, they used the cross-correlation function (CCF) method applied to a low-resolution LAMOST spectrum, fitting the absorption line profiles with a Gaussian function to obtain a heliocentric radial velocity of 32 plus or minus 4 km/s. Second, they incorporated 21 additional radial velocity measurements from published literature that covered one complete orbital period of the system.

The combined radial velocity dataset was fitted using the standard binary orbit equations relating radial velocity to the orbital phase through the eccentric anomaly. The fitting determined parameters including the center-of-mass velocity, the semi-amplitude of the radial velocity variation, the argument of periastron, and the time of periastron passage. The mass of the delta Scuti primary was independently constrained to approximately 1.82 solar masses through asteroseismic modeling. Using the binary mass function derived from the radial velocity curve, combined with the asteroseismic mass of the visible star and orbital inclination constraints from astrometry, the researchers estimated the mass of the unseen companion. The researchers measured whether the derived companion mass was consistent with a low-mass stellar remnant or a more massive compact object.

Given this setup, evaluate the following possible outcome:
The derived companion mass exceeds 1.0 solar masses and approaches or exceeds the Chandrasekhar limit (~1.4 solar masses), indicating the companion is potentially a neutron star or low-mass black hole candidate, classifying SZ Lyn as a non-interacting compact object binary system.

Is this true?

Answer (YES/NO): YES